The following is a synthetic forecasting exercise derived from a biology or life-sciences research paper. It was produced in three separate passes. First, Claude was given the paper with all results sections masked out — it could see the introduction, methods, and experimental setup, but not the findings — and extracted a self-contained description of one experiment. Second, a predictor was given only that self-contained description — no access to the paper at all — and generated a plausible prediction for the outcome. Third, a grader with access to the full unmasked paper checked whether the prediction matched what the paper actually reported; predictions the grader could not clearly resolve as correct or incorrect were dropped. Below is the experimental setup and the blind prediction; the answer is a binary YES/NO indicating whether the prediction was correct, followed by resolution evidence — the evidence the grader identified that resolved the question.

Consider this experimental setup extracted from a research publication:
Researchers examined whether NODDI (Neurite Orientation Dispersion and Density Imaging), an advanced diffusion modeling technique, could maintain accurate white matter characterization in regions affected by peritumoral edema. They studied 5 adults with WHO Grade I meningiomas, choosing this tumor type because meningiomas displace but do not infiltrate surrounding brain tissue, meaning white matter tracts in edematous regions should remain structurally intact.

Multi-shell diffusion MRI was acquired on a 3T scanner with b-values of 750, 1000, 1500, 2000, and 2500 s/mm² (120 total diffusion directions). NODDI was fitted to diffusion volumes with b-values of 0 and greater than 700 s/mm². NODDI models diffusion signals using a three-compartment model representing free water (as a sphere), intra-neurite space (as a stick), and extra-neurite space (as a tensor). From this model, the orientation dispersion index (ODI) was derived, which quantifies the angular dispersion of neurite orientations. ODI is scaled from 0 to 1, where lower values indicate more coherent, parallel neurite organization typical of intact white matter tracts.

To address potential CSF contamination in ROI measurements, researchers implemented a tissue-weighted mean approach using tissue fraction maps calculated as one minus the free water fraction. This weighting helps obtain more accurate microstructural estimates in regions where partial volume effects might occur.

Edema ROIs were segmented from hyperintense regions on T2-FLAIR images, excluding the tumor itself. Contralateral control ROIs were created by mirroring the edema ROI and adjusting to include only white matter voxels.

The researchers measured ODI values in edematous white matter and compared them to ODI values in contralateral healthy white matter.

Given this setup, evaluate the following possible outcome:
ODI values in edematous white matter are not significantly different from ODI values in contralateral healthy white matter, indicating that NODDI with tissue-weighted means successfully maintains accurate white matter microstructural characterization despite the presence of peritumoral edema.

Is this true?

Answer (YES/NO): YES